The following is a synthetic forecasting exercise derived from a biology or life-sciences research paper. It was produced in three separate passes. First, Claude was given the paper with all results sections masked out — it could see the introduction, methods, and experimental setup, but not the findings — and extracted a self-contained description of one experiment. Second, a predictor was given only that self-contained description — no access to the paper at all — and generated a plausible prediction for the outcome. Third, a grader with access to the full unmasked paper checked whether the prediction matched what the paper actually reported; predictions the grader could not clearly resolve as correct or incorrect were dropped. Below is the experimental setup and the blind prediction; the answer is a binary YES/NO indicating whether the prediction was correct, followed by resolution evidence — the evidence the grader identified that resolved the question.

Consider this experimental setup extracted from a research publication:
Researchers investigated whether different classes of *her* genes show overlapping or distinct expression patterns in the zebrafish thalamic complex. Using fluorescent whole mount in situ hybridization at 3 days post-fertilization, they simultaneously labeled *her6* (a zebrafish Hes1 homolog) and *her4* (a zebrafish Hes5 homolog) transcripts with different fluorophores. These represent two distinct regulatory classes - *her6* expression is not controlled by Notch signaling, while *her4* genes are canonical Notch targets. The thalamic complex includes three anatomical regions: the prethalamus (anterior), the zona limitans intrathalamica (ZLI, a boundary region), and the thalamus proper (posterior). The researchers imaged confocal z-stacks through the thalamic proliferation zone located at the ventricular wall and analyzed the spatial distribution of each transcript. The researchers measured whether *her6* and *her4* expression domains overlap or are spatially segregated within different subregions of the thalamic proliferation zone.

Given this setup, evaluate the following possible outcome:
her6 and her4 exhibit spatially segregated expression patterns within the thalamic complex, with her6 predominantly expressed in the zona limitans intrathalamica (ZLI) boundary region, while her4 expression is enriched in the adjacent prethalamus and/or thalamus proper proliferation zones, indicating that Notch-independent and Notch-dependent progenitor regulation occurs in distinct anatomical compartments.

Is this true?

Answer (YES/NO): NO